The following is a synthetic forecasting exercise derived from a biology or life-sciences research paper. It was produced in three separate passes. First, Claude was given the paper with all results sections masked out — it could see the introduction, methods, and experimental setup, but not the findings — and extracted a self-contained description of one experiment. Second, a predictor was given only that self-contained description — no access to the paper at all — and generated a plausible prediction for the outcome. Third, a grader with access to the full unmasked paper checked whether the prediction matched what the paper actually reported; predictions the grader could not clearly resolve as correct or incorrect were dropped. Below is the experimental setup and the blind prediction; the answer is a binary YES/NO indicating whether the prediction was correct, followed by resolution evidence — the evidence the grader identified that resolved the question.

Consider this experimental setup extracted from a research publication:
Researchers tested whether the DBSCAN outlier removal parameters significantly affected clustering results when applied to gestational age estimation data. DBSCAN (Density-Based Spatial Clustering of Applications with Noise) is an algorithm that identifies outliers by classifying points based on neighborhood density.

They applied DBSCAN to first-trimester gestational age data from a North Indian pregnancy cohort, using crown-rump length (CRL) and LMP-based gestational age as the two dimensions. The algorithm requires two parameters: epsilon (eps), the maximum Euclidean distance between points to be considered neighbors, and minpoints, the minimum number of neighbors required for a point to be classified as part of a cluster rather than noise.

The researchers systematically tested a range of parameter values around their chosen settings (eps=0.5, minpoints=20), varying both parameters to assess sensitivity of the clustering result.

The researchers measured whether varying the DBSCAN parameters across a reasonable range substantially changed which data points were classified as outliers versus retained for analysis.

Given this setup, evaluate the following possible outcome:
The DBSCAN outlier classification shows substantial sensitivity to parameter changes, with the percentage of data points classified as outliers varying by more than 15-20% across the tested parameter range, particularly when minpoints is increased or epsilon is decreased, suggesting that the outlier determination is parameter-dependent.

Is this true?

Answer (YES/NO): NO